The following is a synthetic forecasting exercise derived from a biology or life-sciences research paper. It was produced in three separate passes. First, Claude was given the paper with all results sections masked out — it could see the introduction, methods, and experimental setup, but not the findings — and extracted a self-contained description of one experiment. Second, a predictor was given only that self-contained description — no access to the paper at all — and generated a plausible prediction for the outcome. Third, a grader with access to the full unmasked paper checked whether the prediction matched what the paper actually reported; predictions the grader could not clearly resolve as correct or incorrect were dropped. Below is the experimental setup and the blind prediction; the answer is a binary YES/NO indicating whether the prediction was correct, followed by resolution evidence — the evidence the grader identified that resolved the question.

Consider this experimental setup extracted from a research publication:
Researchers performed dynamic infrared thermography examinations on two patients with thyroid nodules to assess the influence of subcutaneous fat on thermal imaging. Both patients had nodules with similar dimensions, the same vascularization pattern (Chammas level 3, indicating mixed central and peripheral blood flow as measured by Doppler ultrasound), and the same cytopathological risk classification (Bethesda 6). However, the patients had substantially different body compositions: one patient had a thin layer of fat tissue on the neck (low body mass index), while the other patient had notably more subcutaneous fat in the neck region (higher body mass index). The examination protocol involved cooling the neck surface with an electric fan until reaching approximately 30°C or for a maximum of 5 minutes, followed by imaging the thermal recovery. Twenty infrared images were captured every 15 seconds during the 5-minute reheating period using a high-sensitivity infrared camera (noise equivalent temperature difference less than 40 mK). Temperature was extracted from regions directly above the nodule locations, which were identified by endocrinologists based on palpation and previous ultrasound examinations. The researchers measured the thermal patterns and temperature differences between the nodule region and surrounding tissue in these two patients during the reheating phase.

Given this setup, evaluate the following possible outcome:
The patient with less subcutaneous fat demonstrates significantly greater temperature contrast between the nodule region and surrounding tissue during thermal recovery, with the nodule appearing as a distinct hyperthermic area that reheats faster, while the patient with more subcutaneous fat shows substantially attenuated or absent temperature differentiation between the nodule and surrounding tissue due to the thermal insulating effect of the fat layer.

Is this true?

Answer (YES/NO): NO